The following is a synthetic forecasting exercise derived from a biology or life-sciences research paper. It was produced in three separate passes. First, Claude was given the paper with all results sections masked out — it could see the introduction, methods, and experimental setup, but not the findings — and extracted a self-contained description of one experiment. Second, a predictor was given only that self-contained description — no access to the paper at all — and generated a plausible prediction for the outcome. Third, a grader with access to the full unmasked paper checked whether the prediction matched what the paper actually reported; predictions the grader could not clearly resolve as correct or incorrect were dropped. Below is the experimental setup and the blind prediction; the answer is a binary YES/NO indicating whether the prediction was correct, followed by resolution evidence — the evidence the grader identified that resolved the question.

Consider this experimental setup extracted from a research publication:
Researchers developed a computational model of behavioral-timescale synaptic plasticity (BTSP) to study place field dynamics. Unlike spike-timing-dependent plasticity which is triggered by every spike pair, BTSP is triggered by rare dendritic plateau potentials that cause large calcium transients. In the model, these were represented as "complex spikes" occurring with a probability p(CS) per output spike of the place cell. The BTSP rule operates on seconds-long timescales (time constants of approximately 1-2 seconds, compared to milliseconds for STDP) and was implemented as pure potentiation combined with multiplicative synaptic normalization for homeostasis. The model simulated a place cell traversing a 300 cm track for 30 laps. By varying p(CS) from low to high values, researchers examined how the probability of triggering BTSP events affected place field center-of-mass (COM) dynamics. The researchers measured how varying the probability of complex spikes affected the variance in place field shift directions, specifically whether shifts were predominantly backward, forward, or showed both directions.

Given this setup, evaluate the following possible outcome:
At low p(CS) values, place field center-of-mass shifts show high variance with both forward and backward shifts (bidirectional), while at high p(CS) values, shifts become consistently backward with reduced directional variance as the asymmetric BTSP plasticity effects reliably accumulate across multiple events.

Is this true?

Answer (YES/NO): NO